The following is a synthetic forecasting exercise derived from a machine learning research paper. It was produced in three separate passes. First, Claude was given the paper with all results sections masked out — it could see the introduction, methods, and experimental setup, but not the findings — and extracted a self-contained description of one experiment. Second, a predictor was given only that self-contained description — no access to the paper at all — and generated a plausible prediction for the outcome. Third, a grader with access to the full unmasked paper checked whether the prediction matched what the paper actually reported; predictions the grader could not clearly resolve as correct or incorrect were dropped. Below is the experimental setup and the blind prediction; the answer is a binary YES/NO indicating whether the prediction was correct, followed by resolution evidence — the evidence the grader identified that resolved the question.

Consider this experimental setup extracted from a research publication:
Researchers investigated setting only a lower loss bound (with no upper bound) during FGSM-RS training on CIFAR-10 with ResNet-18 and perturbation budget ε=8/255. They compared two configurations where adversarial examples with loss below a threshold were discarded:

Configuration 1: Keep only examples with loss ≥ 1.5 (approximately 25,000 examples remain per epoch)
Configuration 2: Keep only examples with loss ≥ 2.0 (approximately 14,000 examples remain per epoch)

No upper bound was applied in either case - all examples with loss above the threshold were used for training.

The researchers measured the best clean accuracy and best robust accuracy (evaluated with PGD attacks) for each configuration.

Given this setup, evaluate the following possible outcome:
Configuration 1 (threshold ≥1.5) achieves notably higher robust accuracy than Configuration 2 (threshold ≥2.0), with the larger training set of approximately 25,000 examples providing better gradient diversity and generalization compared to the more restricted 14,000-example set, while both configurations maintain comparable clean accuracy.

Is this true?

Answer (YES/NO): NO